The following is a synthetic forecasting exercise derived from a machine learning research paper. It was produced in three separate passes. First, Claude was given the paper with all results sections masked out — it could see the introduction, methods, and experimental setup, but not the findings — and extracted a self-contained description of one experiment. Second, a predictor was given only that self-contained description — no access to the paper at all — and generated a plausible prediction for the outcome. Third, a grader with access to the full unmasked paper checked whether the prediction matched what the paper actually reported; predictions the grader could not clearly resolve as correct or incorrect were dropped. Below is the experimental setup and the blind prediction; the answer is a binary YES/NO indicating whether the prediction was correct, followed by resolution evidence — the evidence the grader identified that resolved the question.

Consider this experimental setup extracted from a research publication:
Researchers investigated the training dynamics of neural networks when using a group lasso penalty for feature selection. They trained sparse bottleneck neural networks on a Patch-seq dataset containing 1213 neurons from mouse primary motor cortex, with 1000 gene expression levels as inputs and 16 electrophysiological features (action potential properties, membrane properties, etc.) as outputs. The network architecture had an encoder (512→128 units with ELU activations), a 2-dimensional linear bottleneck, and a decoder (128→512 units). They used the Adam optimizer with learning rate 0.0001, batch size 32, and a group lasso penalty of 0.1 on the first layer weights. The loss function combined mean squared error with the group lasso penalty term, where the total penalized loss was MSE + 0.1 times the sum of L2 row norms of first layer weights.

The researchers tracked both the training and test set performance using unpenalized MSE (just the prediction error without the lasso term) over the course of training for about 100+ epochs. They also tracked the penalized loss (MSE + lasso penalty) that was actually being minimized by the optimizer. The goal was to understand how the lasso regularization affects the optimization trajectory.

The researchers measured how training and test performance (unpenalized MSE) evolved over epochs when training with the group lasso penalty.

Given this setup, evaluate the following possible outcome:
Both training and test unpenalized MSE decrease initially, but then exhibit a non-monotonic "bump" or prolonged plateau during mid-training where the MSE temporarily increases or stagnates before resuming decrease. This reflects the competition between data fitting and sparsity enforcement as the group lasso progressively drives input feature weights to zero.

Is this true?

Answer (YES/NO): YES